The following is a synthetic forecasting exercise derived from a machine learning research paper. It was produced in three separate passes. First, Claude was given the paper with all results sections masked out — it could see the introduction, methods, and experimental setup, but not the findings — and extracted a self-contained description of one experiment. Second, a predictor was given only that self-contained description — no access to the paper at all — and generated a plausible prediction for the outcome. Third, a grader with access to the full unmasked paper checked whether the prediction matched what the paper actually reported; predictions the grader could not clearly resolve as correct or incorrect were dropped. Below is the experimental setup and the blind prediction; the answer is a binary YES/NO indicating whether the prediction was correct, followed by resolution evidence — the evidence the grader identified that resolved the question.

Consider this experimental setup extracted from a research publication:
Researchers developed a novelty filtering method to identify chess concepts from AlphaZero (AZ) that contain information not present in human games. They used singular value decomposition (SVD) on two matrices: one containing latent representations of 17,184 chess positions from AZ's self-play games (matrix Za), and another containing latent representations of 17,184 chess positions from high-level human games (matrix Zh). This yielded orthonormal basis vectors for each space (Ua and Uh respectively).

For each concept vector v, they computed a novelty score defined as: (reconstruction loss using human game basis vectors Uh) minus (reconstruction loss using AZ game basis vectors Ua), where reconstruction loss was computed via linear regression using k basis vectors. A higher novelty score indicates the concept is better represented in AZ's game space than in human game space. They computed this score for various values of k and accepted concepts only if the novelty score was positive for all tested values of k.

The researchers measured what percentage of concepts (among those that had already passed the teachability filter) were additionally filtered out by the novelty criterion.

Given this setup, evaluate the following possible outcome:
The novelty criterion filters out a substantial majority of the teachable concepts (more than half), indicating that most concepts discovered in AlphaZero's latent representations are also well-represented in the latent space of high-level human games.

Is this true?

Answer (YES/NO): NO